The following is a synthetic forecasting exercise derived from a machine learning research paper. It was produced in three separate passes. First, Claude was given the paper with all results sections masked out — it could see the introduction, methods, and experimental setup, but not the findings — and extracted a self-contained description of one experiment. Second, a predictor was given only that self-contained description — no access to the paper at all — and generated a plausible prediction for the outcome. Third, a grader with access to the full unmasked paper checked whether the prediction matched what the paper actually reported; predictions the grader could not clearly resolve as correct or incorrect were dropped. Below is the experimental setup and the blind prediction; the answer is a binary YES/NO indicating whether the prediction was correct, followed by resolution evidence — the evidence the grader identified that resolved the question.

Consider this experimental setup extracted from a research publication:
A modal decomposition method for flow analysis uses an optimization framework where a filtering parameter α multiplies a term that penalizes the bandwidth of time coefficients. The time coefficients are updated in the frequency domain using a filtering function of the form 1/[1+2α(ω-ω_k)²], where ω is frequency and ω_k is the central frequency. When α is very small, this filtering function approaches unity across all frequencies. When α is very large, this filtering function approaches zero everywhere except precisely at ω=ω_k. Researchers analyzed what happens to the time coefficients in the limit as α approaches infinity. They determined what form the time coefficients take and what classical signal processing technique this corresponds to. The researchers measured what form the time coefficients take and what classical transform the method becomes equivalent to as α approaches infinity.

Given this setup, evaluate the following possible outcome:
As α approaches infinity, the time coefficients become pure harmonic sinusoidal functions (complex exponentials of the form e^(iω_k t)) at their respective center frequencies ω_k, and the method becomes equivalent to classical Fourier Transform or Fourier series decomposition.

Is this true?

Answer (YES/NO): YES